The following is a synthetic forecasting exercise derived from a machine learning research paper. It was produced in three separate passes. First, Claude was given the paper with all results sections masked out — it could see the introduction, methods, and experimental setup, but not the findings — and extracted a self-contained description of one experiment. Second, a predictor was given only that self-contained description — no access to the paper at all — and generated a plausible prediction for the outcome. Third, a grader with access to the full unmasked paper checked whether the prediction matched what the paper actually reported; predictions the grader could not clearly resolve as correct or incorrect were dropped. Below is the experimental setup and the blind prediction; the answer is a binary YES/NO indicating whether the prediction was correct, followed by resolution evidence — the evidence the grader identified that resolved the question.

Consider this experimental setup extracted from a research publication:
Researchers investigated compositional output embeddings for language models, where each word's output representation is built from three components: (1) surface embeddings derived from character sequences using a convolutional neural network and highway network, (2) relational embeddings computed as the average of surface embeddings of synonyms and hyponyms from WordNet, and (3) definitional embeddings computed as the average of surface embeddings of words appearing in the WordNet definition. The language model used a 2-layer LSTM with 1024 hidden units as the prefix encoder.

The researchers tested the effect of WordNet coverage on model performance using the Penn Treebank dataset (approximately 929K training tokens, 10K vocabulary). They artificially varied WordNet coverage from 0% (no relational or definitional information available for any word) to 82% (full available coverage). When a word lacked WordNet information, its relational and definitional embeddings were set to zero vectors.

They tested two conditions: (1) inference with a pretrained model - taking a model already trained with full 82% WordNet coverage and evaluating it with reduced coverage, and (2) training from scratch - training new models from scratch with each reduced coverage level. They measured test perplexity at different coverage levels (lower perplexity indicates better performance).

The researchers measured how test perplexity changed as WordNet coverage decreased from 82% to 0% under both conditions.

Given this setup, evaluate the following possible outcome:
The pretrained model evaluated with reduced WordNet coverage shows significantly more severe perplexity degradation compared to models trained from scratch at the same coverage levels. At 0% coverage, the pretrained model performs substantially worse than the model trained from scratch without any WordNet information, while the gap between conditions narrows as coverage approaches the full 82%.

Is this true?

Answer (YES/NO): YES